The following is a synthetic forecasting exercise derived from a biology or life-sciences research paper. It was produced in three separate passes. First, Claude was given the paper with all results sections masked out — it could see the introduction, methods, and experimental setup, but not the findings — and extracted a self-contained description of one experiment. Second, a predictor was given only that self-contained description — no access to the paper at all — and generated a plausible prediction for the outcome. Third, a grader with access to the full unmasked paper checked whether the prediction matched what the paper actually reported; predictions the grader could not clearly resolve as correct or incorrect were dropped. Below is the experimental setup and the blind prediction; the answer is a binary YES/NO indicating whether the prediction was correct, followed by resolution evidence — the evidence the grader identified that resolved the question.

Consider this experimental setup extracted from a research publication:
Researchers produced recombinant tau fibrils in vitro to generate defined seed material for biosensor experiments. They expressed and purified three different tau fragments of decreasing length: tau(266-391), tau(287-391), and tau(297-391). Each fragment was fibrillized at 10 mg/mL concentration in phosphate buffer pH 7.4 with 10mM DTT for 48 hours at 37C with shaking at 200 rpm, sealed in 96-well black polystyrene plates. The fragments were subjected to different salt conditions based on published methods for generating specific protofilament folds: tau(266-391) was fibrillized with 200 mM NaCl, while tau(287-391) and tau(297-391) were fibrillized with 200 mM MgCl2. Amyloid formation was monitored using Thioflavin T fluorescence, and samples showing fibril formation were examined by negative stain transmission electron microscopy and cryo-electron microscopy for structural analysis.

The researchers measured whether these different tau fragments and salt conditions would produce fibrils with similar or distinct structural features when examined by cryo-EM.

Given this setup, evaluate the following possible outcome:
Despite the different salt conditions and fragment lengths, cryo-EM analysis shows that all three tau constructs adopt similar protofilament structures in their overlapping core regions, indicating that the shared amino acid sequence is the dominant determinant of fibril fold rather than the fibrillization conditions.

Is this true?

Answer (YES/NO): NO